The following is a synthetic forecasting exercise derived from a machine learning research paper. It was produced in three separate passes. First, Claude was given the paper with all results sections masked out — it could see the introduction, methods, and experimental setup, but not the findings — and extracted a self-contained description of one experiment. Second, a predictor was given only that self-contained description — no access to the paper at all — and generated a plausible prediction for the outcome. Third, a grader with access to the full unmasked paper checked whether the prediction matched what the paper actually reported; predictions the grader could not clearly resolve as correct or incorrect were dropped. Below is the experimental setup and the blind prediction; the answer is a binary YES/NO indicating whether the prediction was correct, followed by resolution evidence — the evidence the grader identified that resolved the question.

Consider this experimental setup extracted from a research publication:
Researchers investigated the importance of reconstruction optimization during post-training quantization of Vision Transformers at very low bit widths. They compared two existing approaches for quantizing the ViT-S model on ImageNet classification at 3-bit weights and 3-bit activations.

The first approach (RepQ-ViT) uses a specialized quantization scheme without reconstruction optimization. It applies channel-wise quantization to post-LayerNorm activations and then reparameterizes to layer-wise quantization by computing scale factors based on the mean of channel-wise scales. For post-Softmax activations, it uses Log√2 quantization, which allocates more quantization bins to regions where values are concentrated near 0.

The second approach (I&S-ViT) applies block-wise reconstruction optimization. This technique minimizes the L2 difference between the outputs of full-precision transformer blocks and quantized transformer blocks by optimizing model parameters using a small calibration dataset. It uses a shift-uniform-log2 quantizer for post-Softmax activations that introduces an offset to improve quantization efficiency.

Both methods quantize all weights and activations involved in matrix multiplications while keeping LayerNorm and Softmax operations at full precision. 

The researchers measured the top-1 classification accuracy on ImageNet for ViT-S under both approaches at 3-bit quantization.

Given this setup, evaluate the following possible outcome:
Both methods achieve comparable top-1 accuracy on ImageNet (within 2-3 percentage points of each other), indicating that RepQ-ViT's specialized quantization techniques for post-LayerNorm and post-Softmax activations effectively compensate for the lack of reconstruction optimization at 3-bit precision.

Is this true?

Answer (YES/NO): NO